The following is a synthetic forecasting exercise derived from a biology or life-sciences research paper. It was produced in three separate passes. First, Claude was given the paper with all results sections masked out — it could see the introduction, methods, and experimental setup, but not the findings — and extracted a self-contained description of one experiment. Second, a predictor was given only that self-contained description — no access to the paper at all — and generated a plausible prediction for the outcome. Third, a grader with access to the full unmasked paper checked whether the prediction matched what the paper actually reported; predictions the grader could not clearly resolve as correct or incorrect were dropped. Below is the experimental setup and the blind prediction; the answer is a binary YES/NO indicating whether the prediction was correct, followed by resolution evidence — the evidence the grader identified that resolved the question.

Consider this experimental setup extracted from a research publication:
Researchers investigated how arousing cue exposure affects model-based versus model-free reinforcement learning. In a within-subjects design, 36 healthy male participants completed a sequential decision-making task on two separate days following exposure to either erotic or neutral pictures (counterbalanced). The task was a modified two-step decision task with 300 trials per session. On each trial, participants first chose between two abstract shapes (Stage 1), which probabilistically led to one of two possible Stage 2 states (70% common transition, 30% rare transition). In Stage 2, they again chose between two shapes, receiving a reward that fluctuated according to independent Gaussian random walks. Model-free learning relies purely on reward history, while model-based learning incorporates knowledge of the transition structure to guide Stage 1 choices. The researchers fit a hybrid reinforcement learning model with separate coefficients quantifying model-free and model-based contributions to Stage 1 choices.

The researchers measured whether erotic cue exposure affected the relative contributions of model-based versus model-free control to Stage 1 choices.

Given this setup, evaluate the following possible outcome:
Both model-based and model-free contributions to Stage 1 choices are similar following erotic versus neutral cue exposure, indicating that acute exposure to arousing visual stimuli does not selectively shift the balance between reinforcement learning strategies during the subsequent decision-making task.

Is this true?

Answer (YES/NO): YES